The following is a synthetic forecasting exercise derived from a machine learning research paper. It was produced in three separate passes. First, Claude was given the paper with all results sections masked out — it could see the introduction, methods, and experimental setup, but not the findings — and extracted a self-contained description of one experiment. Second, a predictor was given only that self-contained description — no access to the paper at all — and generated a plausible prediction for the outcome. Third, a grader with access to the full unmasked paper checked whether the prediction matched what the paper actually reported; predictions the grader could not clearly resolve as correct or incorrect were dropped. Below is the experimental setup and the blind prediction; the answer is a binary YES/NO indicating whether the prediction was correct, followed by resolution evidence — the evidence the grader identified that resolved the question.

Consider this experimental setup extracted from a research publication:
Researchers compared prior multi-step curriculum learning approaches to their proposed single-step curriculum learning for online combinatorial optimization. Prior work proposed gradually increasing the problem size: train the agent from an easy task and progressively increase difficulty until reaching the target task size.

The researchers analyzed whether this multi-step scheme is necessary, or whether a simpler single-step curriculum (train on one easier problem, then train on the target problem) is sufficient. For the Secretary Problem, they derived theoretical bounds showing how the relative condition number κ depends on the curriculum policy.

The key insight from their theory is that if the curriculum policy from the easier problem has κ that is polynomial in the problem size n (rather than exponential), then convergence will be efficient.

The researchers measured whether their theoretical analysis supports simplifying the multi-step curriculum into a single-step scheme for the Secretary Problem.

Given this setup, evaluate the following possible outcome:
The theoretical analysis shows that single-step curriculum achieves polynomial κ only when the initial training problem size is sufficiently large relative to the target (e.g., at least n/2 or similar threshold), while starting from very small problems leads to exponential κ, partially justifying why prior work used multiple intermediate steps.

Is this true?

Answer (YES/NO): NO